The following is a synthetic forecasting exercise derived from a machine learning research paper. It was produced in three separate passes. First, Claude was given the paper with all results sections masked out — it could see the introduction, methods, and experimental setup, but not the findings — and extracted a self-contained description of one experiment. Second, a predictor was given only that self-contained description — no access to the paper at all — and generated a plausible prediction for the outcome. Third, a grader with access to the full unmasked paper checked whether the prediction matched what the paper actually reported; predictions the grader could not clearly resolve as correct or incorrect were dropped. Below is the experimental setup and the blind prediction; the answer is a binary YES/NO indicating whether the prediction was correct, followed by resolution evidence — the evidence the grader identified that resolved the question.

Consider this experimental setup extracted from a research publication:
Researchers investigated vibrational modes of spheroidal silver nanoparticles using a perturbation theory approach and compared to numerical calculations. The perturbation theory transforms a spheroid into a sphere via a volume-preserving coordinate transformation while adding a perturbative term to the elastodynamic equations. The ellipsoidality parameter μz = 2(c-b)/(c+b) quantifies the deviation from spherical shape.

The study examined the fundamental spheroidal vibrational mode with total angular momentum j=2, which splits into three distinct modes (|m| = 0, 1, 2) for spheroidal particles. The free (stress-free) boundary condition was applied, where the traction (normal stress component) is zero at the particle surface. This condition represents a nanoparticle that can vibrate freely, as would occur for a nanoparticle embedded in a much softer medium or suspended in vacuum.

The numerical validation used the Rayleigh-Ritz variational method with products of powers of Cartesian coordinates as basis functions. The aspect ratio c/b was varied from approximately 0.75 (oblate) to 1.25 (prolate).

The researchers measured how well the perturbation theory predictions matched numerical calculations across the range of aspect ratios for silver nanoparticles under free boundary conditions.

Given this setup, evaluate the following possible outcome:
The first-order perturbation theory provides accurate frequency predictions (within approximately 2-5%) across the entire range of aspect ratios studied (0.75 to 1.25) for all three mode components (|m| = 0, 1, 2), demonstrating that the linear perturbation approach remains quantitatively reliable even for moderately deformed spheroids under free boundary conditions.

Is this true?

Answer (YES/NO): NO